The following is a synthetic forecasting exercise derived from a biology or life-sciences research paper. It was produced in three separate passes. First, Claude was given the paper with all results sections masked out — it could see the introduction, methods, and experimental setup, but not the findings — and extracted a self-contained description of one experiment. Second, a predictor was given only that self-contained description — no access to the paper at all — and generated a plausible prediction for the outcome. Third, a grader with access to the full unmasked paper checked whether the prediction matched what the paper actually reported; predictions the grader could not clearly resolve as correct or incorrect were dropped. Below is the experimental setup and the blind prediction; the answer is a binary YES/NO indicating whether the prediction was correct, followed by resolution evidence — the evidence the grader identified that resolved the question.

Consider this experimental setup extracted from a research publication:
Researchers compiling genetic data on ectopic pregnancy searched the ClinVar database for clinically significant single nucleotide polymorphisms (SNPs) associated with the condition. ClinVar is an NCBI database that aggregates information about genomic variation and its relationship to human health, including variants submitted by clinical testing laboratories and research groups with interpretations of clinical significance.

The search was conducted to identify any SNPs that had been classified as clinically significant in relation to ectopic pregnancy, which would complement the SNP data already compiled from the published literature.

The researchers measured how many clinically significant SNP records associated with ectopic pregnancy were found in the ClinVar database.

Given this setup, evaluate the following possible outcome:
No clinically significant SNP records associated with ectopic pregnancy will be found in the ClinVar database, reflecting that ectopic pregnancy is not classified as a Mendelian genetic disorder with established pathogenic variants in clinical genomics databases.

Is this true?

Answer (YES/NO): YES